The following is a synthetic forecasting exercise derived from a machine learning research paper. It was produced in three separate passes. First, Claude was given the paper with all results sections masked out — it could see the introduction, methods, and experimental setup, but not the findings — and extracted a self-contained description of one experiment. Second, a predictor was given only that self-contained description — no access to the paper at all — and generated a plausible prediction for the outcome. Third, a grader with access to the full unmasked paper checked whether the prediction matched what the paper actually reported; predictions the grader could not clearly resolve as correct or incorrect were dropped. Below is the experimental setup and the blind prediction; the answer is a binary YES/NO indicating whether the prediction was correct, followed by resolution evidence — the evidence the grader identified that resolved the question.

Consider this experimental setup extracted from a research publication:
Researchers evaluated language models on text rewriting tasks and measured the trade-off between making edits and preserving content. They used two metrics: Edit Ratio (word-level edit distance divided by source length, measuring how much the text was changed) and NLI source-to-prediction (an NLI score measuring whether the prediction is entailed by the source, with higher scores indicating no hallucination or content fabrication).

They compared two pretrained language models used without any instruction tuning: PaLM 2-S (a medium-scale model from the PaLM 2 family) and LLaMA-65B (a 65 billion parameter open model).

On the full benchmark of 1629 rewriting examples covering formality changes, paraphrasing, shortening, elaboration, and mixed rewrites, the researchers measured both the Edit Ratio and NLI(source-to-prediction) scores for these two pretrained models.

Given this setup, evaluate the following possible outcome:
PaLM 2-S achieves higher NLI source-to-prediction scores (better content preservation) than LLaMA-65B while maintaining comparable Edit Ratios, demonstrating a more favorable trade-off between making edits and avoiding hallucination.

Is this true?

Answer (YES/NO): NO